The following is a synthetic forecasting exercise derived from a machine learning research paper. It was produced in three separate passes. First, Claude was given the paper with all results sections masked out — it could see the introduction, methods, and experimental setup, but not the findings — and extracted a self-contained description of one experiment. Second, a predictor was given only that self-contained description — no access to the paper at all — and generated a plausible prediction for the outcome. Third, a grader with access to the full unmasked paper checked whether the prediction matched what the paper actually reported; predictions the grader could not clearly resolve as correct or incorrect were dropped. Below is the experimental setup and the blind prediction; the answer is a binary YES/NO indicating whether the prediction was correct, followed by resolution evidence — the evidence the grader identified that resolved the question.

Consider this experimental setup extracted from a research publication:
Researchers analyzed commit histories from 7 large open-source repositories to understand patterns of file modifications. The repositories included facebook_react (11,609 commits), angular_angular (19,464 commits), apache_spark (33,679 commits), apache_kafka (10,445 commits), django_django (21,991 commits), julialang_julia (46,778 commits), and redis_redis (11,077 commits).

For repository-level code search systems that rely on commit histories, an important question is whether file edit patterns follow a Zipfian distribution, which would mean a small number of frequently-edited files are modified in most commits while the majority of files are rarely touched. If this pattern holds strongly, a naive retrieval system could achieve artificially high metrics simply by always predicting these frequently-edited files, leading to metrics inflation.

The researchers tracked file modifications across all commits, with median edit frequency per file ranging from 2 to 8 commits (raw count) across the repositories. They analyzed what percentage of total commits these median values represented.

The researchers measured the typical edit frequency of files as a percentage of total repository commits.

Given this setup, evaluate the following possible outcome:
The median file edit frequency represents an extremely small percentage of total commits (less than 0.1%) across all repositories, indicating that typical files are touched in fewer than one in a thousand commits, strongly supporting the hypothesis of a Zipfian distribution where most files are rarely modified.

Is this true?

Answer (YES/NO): NO